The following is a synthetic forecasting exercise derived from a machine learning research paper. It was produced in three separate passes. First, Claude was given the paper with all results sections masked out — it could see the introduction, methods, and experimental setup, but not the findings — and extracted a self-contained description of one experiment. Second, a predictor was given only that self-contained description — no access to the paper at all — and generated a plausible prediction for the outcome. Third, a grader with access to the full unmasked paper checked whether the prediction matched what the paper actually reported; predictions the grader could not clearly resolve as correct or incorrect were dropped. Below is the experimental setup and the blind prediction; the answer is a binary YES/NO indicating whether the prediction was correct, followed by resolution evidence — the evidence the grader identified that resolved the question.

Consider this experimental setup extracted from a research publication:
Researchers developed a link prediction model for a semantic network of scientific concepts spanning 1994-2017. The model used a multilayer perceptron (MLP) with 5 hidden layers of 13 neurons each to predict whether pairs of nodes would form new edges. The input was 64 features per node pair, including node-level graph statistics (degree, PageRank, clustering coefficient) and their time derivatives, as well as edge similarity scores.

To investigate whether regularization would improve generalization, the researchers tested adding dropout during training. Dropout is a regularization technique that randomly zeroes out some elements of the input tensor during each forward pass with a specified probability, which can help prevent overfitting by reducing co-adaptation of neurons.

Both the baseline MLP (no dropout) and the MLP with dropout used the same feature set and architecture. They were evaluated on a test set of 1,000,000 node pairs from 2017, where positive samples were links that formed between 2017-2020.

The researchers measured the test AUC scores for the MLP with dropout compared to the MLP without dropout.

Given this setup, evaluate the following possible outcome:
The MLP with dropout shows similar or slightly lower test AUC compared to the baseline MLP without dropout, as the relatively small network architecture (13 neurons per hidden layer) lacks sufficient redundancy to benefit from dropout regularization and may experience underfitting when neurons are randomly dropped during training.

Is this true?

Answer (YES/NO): YES